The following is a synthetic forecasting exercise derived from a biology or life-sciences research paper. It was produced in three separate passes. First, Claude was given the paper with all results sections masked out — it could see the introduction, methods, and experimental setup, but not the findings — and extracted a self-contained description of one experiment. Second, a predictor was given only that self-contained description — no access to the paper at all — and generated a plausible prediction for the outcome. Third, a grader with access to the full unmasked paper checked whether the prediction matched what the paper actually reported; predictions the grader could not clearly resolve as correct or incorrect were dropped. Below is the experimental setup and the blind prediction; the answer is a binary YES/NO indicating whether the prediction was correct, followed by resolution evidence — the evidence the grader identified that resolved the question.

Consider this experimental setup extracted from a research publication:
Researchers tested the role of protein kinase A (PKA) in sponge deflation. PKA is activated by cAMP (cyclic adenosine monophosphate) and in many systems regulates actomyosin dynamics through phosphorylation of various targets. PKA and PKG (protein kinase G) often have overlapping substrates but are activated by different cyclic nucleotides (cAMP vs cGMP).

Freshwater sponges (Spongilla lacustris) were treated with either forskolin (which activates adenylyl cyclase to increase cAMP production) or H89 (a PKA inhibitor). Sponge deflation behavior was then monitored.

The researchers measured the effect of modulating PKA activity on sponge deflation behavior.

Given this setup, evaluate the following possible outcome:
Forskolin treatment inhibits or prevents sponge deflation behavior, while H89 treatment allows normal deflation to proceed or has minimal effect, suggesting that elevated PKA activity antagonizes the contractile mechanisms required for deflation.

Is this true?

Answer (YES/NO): NO